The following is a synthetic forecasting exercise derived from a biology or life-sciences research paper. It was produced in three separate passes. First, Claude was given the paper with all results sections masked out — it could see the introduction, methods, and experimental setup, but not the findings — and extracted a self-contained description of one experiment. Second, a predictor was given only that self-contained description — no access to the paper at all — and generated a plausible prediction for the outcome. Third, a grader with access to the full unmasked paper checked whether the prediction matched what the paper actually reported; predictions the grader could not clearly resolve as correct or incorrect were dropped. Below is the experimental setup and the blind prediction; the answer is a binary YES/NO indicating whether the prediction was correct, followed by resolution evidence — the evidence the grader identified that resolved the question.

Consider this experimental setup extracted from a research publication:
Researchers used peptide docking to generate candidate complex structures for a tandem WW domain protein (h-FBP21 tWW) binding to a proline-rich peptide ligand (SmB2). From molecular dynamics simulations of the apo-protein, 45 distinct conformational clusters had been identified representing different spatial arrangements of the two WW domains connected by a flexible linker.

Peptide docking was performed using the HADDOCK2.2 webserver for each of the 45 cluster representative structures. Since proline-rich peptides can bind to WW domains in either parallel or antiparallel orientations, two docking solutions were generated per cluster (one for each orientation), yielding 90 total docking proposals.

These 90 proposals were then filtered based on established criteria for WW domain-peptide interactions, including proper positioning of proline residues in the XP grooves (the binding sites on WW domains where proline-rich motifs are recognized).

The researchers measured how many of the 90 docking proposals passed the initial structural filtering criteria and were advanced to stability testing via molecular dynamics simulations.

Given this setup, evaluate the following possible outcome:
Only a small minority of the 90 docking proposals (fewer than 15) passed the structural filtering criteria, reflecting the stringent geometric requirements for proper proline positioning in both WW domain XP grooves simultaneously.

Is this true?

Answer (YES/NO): YES